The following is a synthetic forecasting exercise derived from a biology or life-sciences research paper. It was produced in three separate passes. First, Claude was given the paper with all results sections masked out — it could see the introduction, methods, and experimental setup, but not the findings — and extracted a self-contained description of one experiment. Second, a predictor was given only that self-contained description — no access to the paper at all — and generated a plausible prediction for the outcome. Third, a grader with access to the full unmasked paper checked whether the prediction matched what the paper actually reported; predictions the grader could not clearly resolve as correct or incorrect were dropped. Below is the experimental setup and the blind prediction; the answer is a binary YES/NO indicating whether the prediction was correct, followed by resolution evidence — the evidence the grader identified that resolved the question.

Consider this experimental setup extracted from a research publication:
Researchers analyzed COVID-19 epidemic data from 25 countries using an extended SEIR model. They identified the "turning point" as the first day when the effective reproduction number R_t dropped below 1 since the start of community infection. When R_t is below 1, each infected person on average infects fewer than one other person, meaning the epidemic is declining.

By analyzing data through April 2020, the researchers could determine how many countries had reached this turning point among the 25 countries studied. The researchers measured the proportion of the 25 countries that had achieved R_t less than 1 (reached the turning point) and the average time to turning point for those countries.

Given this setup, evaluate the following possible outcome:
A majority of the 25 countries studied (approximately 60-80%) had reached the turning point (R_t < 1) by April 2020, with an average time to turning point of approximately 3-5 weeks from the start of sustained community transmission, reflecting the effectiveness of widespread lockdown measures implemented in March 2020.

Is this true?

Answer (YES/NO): NO